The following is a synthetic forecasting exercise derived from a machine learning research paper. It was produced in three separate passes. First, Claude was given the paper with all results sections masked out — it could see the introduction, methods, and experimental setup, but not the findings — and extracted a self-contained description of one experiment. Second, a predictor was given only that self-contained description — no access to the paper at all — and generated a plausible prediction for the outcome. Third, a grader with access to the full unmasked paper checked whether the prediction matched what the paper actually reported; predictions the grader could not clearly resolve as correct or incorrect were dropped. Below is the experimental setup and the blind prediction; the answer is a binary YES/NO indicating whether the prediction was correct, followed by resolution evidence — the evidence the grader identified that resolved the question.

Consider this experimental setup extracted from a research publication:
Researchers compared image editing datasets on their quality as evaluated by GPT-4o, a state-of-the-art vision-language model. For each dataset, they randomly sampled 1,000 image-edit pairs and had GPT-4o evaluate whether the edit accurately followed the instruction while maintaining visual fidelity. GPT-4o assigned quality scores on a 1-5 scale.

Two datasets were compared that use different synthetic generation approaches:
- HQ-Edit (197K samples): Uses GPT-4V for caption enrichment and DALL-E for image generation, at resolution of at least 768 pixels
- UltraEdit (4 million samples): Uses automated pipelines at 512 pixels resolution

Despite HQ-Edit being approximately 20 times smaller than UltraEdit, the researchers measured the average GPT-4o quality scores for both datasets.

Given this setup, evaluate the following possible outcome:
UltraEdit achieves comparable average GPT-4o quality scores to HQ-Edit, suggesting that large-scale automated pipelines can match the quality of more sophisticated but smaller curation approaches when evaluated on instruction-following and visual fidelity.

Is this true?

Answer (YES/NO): NO